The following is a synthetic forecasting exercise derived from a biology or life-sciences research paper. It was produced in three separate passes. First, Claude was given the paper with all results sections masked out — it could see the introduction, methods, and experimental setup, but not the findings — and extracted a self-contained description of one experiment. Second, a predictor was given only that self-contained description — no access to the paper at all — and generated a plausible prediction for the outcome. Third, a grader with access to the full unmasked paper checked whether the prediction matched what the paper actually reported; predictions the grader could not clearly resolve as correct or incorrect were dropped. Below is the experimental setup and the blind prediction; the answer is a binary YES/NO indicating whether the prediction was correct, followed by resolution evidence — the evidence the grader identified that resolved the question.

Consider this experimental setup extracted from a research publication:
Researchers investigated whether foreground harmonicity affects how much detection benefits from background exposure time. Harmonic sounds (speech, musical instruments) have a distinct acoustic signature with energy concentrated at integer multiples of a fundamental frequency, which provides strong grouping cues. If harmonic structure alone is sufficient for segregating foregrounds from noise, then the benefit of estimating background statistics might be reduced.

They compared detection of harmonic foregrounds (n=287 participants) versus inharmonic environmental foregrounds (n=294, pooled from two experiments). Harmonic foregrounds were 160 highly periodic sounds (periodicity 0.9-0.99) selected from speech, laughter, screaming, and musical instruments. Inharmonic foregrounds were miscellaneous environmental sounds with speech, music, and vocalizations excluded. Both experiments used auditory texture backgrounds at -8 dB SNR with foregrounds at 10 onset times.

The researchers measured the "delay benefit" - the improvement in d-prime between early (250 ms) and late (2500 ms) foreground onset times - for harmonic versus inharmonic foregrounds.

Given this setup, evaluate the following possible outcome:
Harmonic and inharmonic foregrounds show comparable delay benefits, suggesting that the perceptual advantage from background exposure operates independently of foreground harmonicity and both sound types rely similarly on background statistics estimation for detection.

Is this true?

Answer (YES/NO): NO